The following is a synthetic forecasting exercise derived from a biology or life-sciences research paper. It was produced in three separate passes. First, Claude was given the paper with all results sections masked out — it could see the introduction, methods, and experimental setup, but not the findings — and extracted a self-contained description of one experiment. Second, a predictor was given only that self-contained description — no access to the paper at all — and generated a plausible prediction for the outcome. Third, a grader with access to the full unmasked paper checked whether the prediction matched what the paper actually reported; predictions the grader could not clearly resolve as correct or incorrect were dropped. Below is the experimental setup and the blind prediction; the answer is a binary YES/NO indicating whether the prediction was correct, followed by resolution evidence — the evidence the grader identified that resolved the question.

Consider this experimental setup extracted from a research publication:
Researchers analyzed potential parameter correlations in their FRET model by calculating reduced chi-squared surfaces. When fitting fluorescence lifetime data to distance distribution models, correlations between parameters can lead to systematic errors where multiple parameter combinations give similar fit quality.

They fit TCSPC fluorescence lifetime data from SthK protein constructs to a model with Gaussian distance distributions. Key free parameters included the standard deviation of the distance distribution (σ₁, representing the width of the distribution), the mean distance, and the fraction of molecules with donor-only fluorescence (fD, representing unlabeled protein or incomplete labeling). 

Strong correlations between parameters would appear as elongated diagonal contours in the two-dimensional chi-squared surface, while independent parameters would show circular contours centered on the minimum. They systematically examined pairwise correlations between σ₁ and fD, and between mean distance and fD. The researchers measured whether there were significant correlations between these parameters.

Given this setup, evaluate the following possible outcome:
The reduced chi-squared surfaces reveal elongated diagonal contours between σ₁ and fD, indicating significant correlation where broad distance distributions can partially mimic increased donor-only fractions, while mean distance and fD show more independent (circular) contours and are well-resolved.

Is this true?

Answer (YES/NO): NO